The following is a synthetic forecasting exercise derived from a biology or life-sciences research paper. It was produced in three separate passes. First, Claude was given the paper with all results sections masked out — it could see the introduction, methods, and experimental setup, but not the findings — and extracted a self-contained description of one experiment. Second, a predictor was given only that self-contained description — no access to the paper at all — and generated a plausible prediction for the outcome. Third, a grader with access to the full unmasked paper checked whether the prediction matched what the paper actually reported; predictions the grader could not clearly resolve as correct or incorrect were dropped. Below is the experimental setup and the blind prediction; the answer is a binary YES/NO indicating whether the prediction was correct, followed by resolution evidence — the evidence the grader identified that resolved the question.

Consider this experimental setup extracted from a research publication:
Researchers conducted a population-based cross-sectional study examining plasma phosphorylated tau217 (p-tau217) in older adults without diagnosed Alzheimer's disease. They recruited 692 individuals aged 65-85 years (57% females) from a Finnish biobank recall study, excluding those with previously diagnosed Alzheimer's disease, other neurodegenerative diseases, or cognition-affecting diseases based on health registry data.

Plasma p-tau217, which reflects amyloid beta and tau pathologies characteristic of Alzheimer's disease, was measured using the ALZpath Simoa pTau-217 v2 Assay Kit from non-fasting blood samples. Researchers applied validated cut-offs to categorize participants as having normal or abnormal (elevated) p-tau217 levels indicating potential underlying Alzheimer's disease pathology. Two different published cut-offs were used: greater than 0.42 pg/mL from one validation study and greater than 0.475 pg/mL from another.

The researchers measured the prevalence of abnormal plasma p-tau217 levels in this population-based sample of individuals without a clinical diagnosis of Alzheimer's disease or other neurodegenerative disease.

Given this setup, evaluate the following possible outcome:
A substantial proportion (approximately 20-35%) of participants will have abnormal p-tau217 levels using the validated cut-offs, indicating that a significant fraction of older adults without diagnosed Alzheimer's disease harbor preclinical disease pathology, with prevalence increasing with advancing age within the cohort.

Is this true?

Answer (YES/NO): NO